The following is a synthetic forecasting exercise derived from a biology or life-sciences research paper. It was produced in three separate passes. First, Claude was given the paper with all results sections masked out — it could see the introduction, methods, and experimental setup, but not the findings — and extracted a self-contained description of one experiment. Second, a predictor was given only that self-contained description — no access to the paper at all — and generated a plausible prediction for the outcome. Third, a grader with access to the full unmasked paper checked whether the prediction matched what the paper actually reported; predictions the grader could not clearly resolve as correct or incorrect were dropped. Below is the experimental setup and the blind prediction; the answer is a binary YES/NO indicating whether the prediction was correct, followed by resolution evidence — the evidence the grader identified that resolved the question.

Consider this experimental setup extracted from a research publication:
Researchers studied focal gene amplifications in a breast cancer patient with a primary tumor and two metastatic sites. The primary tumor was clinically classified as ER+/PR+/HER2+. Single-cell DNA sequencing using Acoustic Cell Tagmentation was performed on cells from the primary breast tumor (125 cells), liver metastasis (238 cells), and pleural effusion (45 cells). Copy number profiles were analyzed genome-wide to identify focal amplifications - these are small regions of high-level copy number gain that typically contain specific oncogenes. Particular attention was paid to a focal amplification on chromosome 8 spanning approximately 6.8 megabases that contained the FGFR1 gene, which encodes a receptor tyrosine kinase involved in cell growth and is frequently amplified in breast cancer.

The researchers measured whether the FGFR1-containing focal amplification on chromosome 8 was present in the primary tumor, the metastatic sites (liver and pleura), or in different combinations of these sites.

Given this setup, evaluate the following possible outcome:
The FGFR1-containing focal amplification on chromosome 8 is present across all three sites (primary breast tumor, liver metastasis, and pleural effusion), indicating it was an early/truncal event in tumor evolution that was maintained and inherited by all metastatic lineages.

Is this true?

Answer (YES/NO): NO